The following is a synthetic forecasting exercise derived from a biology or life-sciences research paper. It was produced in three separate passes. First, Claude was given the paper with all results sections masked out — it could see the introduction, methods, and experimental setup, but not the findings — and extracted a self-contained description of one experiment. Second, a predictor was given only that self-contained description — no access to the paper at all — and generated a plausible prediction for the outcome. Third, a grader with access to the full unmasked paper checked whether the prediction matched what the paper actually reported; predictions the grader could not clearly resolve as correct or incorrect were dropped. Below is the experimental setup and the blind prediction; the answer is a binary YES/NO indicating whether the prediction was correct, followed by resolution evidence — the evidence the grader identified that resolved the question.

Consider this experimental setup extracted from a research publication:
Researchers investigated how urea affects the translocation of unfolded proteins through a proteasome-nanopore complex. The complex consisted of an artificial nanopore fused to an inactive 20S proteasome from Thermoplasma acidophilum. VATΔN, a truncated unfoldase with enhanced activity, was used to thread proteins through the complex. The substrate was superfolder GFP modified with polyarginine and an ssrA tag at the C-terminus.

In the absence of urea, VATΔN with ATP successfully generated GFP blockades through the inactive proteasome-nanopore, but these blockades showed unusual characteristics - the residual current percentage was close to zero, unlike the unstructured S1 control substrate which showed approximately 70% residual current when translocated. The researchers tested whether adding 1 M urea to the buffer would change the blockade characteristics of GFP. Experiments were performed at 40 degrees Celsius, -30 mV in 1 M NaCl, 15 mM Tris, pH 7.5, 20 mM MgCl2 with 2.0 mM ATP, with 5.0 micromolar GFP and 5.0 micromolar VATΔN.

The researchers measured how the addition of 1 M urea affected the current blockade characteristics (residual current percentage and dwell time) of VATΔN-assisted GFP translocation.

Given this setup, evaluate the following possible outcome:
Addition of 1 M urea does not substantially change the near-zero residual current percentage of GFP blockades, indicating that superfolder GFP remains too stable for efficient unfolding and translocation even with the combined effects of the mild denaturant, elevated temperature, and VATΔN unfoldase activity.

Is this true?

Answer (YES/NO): NO